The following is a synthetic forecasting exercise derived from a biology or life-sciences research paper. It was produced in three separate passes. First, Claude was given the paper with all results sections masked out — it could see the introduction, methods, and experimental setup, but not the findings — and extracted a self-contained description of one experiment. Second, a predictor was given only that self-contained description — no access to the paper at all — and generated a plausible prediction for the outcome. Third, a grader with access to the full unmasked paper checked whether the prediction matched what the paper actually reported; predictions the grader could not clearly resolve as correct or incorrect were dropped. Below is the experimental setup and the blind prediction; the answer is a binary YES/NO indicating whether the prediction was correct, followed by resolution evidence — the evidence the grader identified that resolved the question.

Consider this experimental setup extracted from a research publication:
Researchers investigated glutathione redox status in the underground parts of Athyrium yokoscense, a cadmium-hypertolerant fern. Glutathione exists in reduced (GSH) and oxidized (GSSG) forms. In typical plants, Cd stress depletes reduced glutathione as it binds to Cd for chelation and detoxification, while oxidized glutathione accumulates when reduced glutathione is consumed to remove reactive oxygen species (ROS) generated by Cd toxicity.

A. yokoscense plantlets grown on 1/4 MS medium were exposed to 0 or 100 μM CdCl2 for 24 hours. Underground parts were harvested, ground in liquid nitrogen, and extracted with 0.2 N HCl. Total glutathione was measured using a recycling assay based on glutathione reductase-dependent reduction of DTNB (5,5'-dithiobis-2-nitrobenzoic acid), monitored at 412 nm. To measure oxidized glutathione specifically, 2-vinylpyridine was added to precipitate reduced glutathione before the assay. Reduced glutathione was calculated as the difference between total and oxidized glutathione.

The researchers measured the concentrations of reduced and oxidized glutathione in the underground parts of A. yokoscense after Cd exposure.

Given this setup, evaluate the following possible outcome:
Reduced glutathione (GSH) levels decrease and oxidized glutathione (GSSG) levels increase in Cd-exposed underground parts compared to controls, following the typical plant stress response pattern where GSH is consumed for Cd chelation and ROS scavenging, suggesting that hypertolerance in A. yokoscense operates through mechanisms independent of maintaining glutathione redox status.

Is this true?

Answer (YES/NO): NO